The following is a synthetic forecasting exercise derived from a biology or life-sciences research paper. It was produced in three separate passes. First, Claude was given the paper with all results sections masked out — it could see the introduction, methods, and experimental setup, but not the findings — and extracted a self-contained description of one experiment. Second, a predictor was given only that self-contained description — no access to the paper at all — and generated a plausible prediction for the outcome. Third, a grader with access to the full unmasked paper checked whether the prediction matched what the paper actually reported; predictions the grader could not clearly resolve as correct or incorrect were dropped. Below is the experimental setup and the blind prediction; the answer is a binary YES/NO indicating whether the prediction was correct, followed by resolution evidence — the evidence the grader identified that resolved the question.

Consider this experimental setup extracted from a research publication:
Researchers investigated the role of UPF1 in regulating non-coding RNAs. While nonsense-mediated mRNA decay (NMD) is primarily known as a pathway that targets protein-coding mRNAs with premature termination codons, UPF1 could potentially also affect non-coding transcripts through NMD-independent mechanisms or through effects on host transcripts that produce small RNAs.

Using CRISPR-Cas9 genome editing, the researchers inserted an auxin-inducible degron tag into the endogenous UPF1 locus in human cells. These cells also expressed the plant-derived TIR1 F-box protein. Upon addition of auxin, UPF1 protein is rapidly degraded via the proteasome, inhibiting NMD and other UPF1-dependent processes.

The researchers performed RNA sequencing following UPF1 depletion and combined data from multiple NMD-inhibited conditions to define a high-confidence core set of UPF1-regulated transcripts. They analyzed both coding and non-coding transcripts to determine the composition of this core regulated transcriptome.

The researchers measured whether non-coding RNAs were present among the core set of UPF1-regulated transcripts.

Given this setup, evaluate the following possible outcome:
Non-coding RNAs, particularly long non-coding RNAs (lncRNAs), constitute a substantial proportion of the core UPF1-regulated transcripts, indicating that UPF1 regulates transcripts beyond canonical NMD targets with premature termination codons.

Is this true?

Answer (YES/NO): NO